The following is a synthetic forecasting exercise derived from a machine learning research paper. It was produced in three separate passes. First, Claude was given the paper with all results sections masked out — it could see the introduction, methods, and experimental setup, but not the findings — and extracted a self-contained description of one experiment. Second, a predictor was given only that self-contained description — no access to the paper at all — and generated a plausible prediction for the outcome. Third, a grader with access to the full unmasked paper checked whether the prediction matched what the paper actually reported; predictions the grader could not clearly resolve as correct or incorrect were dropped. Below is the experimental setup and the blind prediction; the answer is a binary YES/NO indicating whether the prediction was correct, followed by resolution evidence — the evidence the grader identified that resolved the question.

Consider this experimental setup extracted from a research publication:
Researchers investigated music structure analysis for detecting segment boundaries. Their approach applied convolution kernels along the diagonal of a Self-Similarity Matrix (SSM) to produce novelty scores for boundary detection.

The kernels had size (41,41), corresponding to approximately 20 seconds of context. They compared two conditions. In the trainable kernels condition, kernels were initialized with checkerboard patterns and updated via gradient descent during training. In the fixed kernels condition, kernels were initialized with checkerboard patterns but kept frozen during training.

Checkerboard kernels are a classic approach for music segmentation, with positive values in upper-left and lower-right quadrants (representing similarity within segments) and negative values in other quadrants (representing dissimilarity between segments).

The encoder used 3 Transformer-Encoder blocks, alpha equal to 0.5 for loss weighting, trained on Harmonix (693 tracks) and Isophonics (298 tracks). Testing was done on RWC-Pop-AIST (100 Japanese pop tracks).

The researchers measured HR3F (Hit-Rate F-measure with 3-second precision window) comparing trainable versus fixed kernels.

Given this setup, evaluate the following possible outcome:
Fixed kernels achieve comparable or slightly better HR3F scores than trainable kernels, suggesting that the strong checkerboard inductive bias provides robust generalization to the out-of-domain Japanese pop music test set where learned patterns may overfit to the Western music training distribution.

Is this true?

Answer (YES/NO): NO